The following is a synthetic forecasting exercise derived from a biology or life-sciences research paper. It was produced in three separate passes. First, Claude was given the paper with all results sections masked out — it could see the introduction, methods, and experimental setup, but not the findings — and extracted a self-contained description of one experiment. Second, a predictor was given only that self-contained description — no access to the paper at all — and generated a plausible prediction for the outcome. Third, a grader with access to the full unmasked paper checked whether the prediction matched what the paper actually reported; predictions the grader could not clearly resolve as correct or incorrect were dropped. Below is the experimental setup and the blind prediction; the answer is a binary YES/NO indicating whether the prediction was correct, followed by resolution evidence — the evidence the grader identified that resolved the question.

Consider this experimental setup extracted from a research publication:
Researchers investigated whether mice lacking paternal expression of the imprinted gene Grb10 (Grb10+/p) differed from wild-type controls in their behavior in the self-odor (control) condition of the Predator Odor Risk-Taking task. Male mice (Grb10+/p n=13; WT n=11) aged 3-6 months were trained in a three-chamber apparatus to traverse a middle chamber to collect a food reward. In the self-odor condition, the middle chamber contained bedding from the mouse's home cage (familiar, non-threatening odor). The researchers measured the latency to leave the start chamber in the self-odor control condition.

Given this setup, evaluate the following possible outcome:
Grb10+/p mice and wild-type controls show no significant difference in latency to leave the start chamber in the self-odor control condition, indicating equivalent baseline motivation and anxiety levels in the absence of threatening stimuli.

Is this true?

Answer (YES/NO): YES